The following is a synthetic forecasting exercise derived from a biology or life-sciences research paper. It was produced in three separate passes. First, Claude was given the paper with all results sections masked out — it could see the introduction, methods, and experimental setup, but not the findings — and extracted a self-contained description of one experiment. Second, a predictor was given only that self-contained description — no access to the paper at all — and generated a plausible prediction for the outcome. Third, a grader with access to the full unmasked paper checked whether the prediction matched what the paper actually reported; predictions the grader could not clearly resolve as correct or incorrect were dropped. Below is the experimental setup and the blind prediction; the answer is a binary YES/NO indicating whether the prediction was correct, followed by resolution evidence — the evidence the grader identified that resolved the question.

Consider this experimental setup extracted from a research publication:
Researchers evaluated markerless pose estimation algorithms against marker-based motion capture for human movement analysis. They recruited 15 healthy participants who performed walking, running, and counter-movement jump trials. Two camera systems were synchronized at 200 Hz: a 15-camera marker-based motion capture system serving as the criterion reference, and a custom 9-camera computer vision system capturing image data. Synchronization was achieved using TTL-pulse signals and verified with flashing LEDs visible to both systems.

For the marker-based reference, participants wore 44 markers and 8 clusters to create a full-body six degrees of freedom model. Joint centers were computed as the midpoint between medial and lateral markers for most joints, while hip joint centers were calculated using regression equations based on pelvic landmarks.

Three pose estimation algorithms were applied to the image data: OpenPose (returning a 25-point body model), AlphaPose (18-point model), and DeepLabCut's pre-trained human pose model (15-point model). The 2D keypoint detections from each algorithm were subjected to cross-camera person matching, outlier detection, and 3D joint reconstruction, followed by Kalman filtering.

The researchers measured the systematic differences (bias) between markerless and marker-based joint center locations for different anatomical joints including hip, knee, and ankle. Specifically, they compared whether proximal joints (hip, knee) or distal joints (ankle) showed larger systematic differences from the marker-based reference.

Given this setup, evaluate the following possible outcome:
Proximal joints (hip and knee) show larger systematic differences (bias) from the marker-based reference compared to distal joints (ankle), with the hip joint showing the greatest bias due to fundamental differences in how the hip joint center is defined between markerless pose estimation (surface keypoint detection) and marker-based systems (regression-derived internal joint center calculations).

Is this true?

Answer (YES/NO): YES